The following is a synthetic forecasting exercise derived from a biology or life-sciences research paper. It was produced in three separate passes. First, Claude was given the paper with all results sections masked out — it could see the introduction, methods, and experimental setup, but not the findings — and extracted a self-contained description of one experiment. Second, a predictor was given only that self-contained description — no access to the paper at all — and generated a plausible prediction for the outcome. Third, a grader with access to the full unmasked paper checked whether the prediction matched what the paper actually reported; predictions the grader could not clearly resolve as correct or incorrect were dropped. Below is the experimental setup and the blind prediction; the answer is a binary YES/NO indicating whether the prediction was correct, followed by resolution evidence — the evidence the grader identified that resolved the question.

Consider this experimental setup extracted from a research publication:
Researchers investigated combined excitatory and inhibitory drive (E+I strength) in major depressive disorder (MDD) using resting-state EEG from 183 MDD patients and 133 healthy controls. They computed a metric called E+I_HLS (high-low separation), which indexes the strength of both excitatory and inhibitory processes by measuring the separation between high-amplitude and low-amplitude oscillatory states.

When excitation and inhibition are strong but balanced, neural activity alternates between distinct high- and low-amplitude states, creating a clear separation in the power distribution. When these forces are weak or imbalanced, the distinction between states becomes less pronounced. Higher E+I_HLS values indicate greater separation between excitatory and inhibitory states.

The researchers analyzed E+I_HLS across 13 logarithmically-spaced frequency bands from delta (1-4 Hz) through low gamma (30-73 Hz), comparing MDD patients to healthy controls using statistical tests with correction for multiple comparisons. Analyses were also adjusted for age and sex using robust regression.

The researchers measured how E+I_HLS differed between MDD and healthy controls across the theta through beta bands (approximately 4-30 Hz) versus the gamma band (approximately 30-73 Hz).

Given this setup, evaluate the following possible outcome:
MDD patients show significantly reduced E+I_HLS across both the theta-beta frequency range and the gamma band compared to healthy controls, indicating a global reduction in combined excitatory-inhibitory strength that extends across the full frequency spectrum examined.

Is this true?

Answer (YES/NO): NO